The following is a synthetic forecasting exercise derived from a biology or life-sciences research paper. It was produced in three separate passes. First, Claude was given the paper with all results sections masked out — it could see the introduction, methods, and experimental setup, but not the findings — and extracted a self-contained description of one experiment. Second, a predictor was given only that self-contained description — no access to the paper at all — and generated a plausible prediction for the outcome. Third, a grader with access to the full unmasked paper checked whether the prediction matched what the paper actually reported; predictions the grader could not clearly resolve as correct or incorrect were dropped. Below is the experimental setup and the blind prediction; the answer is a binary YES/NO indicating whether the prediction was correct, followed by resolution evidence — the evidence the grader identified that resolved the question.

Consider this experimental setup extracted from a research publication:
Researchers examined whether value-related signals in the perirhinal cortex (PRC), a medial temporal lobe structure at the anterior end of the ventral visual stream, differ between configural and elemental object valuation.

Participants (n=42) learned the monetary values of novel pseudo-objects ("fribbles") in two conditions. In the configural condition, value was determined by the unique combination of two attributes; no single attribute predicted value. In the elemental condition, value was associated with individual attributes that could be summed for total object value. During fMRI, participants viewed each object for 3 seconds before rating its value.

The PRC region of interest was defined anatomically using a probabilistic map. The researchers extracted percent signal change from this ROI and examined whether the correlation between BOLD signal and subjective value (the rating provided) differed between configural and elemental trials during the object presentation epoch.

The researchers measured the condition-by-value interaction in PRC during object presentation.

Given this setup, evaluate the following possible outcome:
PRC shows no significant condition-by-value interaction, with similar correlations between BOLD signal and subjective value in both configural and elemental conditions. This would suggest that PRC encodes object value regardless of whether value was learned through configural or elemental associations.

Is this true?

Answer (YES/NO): NO